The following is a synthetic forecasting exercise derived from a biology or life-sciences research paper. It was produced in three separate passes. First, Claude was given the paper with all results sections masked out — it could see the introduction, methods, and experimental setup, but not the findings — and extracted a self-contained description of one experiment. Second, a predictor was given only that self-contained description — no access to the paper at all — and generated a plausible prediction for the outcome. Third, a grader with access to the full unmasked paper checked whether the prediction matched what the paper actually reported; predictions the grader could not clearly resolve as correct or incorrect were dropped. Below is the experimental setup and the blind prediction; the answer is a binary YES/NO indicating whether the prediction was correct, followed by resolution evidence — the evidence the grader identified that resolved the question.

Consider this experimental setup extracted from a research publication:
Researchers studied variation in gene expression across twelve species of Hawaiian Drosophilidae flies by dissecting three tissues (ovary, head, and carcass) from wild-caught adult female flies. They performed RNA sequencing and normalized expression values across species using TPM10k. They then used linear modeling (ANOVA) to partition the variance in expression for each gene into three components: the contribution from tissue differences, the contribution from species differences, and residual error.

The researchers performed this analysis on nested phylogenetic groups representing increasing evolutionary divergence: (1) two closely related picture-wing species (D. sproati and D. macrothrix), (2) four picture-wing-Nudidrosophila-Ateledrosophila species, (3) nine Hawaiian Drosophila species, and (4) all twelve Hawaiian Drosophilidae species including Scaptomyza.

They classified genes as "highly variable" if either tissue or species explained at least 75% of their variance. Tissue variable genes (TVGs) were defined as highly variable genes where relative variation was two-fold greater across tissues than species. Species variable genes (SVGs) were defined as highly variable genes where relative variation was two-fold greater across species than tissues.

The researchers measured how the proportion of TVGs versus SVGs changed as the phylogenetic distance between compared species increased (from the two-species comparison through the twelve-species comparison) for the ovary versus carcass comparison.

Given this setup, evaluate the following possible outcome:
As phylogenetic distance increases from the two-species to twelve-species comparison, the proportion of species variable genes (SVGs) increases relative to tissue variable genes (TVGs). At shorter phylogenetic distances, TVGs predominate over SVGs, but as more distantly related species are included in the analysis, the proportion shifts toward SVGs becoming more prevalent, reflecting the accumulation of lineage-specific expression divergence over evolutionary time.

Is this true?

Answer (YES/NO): YES